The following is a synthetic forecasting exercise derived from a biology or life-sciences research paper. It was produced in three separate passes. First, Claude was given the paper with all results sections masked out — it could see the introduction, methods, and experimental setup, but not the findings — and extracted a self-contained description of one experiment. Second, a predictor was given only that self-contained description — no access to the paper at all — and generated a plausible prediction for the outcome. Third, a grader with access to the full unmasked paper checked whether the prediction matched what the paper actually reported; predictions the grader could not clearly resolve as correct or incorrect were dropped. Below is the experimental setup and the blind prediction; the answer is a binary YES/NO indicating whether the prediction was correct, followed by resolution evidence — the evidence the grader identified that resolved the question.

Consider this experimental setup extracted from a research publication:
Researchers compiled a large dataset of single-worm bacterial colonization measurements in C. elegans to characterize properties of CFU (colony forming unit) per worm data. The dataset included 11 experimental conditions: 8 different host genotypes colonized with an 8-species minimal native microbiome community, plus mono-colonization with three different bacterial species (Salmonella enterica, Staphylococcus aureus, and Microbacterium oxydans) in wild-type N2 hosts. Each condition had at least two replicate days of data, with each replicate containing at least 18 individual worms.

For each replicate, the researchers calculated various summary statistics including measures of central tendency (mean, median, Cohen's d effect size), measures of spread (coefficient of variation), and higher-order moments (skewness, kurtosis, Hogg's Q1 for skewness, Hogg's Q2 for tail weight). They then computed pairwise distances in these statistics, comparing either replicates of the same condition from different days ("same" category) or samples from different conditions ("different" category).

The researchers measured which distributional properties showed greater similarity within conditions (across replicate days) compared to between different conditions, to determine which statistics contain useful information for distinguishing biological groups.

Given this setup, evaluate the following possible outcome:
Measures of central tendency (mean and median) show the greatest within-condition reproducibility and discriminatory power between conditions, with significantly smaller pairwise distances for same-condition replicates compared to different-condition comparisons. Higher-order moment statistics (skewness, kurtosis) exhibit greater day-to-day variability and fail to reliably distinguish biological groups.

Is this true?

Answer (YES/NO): NO